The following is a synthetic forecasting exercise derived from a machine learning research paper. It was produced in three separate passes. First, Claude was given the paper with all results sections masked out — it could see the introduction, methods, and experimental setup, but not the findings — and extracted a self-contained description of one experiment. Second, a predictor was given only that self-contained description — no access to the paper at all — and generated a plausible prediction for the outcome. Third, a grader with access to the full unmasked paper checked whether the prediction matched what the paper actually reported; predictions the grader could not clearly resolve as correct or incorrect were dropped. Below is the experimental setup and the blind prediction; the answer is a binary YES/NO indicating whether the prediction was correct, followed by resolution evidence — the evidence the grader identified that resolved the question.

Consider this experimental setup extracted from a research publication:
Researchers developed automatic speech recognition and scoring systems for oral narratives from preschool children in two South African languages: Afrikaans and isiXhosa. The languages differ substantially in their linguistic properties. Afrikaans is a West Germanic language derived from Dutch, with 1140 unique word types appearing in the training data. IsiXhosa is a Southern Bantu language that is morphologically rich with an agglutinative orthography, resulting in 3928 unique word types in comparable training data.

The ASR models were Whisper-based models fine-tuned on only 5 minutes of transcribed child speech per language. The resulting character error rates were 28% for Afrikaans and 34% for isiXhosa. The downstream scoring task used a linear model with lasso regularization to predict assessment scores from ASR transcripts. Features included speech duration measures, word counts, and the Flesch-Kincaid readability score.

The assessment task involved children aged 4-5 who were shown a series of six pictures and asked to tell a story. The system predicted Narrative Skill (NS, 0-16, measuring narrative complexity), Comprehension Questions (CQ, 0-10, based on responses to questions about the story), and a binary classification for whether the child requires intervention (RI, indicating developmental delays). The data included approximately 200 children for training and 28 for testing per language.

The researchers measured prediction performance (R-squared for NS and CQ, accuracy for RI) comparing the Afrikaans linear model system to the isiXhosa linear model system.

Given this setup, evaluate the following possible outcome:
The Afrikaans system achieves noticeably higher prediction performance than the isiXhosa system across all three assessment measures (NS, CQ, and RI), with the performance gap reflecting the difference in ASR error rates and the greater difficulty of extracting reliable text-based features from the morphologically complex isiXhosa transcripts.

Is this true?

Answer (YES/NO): NO